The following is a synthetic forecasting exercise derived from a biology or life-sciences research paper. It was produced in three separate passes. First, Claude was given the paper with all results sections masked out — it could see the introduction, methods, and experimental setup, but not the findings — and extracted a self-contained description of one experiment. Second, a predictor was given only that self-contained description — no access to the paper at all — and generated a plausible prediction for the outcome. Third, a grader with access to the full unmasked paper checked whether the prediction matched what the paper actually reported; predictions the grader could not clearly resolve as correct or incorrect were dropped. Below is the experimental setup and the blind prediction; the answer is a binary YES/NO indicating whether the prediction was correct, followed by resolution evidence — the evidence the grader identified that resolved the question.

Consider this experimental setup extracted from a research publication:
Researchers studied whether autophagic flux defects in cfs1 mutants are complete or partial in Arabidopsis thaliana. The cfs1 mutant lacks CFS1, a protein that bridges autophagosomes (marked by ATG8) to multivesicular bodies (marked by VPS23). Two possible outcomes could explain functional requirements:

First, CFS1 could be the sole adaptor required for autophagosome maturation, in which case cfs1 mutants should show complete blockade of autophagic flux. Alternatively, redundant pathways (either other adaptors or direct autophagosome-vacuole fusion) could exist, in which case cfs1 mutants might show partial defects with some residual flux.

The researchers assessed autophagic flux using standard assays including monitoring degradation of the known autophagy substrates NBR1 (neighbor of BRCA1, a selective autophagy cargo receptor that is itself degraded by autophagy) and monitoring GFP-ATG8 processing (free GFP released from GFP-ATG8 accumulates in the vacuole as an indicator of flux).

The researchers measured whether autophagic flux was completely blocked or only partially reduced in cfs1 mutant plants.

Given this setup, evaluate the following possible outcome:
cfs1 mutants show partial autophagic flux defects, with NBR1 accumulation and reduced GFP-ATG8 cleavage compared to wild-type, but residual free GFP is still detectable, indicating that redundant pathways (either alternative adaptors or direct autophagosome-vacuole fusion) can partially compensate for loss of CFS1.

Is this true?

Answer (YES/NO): YES